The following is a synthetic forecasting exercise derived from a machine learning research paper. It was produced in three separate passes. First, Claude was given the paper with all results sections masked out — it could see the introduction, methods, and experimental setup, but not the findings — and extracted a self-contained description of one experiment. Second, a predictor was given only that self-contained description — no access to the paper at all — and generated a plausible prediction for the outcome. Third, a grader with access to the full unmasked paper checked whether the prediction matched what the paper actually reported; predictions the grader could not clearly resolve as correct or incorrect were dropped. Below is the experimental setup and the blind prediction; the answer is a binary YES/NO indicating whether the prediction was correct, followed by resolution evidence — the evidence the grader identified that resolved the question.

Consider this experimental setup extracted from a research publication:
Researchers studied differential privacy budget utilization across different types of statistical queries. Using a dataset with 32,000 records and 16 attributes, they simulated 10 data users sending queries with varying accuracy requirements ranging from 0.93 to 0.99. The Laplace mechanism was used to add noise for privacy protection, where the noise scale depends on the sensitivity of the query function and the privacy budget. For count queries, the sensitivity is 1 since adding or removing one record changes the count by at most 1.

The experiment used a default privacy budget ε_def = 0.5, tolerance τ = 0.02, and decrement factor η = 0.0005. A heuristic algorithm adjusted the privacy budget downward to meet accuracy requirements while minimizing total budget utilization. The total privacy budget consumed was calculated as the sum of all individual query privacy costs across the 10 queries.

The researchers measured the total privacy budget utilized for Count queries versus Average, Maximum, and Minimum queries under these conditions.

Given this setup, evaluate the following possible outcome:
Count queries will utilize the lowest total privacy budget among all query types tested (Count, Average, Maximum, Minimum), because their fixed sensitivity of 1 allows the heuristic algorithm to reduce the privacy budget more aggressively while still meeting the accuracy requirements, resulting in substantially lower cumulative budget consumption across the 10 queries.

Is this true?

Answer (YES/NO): NO